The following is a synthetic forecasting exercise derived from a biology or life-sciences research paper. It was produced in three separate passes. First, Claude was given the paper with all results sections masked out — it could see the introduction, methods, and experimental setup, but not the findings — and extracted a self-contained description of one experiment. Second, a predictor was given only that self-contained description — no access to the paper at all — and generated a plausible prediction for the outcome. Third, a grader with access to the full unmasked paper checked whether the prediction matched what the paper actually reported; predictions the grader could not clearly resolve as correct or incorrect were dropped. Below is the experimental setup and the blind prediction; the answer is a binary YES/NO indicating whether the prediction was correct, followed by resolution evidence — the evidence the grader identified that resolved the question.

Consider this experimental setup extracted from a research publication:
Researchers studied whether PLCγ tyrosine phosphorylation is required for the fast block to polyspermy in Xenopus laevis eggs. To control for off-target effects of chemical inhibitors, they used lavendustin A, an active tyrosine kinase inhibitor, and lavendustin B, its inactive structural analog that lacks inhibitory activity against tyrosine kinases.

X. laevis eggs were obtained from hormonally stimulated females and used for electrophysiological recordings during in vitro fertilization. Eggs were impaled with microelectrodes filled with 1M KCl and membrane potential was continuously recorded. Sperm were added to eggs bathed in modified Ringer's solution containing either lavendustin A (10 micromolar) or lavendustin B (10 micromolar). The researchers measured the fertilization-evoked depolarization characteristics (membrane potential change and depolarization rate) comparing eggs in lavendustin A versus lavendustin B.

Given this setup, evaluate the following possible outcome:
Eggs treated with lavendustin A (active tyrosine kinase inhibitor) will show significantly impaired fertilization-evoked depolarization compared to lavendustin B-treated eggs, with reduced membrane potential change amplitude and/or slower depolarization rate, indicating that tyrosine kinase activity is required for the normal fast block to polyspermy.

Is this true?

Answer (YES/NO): NO